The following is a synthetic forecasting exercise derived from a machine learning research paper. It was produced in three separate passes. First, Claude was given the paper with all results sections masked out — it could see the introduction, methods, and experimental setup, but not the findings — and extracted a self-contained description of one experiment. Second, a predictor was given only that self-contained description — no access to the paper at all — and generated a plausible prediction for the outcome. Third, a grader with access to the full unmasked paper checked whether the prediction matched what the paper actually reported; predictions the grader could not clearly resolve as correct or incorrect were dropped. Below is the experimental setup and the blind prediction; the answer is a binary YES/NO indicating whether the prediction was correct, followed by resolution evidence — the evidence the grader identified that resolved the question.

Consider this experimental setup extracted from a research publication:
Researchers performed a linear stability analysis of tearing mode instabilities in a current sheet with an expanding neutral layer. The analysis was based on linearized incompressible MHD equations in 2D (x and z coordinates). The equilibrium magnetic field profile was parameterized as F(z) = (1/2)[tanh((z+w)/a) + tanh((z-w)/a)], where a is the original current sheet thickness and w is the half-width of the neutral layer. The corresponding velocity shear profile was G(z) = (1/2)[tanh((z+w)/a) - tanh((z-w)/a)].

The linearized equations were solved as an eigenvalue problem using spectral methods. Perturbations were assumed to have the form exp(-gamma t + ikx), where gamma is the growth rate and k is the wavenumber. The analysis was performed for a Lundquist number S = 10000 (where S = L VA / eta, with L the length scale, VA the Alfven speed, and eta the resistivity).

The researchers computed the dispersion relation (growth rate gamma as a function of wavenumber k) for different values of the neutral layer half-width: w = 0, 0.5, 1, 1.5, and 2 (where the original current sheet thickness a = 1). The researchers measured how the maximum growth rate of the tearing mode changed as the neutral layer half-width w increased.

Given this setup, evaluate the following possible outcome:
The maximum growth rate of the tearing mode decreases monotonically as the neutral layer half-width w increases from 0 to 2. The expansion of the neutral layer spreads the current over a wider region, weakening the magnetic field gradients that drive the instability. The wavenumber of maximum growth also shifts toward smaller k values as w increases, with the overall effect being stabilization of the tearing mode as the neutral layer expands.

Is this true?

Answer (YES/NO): YES